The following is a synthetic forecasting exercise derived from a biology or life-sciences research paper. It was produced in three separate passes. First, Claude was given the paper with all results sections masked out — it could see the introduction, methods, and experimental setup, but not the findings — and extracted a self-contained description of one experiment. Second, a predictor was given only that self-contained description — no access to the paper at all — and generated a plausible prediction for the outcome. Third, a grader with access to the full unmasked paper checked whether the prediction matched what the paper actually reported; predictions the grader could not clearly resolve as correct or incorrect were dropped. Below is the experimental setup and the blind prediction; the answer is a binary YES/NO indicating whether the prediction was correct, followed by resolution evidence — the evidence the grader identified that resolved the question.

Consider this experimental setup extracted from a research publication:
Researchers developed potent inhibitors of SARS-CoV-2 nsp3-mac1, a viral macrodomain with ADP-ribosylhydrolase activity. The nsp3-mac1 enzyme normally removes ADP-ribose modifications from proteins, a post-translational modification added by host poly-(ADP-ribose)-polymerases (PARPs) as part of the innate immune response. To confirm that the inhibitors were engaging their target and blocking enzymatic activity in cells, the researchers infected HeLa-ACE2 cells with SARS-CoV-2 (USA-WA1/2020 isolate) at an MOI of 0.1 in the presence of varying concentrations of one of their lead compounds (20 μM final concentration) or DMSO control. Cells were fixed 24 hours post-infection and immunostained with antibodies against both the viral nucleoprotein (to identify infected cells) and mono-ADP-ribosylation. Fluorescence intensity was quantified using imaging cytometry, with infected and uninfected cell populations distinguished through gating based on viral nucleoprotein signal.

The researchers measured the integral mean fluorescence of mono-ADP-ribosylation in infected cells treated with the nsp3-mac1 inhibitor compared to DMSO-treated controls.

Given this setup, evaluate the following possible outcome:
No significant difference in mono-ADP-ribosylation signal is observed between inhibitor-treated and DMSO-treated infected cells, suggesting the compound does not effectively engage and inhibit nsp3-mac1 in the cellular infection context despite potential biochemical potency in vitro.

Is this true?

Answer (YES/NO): NO